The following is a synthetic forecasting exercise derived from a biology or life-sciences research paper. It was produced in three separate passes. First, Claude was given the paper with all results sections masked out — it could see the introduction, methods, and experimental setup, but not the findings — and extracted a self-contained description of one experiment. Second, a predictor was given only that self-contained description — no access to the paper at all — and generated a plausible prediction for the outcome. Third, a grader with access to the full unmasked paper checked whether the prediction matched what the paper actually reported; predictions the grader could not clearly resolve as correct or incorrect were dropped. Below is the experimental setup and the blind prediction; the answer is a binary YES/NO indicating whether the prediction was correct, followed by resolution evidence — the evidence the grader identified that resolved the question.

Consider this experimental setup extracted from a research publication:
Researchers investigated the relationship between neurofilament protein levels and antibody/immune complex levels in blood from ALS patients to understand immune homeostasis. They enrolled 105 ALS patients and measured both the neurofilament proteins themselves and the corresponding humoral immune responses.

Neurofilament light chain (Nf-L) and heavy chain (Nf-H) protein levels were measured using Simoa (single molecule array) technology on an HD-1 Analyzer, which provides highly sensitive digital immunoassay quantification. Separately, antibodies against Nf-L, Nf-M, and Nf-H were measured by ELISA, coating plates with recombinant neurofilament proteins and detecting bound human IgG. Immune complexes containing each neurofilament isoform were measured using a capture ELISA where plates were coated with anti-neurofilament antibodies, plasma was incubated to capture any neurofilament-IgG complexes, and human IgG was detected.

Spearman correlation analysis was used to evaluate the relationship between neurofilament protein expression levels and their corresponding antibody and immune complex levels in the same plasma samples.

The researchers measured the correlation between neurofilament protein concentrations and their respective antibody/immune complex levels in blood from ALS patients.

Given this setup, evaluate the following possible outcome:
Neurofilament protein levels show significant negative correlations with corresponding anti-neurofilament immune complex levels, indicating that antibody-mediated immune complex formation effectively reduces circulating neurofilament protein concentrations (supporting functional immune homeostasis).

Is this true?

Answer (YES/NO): NO